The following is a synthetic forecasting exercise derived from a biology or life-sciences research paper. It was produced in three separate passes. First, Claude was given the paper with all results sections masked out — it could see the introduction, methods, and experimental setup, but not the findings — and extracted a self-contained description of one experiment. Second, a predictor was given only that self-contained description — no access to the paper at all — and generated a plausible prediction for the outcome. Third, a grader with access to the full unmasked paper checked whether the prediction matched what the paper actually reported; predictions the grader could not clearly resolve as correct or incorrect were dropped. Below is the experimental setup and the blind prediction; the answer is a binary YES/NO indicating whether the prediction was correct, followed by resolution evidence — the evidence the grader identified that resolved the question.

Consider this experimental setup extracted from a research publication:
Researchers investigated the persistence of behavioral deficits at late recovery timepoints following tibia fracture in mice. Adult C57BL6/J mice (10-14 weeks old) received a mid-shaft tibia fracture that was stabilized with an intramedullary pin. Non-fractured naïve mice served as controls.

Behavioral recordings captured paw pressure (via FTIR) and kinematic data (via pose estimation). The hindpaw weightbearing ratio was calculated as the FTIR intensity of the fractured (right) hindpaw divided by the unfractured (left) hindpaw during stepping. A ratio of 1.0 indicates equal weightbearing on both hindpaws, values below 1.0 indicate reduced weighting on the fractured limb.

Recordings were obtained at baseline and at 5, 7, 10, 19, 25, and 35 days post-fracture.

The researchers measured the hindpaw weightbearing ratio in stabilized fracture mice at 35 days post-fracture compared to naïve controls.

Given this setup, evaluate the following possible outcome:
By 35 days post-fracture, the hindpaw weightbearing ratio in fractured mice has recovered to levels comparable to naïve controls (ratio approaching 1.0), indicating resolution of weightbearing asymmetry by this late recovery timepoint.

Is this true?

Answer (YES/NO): YES